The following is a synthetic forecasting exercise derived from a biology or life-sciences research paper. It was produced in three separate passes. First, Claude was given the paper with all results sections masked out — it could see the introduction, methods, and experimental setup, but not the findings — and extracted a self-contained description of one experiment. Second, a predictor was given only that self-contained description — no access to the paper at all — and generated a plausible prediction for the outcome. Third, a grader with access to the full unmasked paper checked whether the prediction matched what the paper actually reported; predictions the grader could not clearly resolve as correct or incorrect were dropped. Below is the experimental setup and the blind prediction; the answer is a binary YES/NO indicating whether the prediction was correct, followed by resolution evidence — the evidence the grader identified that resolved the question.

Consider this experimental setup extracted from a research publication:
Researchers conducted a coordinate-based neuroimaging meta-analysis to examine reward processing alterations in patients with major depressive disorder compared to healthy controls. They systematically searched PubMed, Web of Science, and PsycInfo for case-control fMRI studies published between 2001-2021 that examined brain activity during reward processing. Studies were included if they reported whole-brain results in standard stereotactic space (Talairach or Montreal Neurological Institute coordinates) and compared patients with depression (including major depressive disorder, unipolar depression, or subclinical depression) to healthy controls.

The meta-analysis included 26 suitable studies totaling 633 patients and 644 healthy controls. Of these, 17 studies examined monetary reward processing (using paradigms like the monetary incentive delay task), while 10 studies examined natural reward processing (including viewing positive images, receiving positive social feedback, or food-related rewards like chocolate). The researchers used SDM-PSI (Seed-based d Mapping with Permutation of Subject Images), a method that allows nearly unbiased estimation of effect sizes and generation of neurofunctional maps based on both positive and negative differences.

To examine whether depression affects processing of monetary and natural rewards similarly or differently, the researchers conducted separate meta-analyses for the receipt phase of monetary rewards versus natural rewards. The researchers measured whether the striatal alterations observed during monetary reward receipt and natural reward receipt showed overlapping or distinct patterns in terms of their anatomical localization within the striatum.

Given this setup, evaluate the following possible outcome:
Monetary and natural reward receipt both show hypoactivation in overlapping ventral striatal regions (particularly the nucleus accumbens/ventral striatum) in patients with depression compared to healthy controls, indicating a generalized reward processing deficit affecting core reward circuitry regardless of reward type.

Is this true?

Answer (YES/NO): NO